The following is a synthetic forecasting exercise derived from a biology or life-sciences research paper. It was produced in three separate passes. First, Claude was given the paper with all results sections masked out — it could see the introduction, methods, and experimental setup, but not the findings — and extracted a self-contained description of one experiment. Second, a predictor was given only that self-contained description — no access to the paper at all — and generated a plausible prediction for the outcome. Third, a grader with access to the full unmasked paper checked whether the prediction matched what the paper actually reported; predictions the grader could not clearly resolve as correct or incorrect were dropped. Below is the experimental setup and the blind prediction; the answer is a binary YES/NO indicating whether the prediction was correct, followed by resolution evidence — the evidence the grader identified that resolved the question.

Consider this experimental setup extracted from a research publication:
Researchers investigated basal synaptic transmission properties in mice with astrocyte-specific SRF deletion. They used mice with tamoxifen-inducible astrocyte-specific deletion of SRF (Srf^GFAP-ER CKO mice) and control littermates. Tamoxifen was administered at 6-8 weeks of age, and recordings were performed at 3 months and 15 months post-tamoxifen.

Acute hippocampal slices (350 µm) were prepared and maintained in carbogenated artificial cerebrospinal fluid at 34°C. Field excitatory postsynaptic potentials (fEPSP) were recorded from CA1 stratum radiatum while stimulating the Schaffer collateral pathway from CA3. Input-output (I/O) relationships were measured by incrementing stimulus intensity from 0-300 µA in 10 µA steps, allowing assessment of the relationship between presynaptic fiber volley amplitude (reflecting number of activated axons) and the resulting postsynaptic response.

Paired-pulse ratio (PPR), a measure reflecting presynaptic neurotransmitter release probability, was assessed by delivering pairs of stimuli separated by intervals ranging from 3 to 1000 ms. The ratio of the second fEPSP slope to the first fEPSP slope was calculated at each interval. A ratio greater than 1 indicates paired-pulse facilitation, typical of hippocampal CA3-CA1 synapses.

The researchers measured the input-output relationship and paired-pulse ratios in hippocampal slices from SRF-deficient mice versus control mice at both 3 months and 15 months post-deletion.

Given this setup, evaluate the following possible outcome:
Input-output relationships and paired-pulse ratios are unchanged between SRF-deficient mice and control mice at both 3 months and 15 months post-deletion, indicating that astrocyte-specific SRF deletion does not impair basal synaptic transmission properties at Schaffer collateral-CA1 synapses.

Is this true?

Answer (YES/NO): YES